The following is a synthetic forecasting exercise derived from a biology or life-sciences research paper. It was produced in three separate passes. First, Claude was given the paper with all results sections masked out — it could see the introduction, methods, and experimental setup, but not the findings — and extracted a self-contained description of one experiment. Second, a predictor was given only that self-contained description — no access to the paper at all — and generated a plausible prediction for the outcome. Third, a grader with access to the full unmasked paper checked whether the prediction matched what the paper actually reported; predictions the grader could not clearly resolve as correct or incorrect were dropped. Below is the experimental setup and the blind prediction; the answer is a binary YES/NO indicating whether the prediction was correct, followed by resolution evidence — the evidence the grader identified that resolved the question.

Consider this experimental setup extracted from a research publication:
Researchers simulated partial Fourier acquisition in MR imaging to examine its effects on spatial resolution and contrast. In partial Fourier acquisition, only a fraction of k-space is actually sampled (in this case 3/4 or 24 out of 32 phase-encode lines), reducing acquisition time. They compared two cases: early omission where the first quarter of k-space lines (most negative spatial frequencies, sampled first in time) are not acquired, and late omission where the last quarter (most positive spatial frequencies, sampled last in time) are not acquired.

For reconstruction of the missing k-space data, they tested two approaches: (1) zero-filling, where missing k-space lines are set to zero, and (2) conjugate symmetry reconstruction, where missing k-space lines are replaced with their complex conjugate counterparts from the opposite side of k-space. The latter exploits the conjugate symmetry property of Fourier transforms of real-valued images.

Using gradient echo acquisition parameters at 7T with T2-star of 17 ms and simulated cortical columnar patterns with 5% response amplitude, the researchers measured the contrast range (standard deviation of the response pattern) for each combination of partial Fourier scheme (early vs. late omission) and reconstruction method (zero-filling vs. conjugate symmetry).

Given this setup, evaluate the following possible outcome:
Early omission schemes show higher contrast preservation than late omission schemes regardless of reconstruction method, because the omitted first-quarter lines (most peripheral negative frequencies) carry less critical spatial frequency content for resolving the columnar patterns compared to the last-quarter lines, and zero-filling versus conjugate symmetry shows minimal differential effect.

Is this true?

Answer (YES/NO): NO